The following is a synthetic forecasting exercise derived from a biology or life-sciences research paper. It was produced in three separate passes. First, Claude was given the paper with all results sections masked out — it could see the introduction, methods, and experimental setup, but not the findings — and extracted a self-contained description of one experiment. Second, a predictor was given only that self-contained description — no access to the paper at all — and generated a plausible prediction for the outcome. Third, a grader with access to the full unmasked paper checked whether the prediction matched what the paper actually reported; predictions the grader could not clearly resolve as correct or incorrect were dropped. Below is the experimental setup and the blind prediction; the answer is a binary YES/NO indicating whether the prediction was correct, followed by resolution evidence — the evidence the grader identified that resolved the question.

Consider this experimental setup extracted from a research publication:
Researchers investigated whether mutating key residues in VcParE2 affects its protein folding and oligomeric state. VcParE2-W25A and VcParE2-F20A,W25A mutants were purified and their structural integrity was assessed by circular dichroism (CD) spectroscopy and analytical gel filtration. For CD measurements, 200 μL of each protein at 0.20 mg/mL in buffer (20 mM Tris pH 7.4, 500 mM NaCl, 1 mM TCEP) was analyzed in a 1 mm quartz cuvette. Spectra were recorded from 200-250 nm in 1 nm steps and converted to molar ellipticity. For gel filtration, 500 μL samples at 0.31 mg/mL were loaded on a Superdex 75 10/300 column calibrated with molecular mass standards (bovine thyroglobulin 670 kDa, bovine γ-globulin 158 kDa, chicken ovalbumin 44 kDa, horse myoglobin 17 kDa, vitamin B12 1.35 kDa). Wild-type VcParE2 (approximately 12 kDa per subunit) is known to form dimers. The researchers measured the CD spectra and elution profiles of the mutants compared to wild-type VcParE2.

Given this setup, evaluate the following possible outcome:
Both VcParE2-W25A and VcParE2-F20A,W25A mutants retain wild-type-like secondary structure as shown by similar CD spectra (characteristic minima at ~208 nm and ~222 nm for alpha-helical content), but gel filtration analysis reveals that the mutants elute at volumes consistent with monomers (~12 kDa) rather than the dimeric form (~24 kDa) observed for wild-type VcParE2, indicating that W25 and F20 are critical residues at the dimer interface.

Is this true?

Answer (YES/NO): NO